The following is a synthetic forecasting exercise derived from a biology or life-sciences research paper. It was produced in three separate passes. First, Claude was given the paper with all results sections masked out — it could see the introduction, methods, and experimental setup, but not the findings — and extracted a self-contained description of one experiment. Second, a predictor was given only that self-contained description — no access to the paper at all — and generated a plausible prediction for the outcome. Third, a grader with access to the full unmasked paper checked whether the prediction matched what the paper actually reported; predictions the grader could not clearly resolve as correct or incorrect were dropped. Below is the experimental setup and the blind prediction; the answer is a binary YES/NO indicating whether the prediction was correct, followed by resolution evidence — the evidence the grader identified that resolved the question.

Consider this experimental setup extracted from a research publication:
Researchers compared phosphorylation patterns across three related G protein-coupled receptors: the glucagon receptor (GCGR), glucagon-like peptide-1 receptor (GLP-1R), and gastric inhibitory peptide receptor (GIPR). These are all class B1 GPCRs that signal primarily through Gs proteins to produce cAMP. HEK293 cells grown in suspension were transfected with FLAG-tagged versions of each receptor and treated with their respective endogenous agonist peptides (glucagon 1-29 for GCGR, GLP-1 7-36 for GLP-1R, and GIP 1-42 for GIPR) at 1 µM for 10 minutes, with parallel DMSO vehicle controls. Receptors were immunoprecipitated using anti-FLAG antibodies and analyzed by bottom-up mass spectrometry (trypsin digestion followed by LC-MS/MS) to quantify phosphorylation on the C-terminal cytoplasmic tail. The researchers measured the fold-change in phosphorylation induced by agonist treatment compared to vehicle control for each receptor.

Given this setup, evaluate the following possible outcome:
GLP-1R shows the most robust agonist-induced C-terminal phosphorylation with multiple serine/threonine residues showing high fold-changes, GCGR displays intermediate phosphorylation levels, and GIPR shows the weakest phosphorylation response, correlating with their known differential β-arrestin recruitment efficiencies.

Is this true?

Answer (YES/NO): NO